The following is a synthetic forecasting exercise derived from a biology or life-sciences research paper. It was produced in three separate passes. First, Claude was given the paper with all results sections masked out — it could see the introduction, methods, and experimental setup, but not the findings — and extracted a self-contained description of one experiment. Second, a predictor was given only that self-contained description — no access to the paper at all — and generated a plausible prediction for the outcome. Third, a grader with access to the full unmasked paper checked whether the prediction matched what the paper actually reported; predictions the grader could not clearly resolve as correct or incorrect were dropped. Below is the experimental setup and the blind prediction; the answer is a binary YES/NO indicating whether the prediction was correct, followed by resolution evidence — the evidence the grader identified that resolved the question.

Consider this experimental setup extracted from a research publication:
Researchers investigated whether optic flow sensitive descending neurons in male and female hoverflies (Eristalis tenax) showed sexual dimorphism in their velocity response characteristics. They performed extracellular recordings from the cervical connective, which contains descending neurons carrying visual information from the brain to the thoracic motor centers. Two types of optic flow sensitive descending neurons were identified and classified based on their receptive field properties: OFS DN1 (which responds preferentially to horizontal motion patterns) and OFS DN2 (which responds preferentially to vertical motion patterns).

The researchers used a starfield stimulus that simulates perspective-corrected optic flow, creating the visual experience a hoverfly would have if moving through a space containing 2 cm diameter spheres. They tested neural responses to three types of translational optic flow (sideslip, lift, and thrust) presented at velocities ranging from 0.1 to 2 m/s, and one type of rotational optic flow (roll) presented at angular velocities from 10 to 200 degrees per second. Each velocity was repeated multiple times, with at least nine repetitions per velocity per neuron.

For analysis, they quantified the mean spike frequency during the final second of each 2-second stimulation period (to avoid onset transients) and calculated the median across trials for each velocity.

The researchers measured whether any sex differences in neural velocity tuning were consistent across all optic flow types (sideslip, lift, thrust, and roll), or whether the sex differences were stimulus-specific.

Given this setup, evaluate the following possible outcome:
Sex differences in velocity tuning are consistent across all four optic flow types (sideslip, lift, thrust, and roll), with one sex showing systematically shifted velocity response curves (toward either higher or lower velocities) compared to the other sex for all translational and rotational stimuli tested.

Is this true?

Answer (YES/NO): NO